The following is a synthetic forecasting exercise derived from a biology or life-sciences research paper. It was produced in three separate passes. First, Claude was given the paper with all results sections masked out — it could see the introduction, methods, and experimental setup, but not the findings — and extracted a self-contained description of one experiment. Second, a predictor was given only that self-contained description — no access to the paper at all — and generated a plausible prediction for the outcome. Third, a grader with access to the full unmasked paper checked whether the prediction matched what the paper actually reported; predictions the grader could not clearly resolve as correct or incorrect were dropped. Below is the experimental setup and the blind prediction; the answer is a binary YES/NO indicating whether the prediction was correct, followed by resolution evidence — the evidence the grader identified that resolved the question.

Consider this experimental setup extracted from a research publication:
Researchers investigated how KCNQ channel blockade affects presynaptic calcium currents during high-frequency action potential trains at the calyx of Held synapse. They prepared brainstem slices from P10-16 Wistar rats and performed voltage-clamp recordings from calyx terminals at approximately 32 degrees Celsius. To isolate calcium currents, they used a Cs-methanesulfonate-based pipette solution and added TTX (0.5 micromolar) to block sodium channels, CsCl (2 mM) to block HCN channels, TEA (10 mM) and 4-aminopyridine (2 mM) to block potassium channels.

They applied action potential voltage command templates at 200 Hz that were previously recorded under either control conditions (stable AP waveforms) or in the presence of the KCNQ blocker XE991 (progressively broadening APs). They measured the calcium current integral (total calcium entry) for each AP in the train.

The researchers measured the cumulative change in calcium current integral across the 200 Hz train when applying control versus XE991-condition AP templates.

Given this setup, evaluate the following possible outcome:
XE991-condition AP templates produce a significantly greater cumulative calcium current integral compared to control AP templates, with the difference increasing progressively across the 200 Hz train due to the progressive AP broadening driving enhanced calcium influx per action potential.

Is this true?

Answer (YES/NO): NO